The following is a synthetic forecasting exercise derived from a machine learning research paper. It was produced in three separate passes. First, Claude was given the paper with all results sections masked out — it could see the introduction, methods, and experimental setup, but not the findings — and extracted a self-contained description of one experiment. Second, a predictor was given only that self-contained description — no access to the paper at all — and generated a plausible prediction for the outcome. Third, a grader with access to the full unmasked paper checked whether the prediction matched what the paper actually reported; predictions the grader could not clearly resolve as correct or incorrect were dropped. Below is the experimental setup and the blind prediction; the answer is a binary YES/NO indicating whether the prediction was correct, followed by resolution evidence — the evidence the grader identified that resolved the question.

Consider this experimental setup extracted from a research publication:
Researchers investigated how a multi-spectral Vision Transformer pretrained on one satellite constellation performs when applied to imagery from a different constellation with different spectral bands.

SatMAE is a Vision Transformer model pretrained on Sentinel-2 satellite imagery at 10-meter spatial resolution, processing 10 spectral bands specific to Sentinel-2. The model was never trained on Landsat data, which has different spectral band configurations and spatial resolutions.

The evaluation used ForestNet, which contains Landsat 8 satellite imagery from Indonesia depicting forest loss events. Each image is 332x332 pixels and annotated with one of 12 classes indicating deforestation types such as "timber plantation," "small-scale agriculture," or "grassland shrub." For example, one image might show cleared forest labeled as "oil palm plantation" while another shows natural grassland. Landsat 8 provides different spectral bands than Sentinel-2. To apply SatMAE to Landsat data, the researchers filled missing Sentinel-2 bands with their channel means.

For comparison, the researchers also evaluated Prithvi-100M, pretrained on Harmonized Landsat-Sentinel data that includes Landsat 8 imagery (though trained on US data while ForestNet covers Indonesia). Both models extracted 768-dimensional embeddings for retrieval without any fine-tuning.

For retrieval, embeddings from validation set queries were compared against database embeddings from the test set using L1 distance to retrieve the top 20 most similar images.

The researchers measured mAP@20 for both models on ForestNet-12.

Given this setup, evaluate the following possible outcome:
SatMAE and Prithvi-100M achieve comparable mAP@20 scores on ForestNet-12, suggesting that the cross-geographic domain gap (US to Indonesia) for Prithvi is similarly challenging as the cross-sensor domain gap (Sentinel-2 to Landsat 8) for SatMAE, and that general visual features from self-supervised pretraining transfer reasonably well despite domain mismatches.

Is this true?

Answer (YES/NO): NO